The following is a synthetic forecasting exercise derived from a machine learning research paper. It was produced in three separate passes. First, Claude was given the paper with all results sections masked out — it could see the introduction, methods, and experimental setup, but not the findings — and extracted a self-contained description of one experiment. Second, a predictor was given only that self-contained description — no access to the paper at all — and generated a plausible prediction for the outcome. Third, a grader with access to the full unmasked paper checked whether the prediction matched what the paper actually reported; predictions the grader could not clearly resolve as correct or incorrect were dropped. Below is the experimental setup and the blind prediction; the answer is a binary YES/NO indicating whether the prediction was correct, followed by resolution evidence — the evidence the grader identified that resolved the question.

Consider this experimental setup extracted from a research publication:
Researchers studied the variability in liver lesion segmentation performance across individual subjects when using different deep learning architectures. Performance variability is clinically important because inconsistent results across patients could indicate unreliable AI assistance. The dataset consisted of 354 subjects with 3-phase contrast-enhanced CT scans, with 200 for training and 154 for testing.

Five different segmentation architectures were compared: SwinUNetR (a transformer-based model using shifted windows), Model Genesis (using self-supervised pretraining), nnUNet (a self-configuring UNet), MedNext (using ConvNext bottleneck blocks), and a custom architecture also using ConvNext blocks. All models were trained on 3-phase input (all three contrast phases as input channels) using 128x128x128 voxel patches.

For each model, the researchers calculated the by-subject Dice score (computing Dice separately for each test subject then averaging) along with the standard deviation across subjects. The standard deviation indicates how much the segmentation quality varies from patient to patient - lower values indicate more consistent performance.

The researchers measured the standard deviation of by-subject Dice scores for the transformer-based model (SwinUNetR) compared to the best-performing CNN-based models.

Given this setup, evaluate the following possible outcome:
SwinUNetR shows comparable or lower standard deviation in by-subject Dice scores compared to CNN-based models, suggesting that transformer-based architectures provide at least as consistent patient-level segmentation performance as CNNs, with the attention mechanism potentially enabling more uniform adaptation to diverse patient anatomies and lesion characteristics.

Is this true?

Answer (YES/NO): NO